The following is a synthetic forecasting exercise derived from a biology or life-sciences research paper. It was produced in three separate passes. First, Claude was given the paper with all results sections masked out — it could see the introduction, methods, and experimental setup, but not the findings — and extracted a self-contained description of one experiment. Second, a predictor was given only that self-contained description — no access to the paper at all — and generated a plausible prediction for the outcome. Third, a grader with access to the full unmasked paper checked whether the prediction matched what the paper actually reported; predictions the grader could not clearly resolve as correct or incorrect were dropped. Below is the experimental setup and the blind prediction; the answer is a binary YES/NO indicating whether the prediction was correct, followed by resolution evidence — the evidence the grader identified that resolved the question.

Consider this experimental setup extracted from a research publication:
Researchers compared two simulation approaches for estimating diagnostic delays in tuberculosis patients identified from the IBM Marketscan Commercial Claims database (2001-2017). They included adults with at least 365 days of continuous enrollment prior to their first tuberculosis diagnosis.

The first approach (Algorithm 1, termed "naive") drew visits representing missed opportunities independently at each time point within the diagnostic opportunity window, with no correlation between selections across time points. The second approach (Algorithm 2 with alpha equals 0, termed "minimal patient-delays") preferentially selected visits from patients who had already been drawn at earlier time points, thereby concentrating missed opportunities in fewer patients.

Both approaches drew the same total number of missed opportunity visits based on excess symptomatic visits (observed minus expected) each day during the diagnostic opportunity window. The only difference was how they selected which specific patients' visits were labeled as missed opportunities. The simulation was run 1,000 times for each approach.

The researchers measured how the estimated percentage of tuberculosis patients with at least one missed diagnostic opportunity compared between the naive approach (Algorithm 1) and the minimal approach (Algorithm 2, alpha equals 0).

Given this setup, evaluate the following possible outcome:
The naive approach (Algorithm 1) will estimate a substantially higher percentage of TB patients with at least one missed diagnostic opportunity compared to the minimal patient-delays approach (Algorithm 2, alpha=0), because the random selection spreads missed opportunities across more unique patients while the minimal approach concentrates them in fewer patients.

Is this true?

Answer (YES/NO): YES